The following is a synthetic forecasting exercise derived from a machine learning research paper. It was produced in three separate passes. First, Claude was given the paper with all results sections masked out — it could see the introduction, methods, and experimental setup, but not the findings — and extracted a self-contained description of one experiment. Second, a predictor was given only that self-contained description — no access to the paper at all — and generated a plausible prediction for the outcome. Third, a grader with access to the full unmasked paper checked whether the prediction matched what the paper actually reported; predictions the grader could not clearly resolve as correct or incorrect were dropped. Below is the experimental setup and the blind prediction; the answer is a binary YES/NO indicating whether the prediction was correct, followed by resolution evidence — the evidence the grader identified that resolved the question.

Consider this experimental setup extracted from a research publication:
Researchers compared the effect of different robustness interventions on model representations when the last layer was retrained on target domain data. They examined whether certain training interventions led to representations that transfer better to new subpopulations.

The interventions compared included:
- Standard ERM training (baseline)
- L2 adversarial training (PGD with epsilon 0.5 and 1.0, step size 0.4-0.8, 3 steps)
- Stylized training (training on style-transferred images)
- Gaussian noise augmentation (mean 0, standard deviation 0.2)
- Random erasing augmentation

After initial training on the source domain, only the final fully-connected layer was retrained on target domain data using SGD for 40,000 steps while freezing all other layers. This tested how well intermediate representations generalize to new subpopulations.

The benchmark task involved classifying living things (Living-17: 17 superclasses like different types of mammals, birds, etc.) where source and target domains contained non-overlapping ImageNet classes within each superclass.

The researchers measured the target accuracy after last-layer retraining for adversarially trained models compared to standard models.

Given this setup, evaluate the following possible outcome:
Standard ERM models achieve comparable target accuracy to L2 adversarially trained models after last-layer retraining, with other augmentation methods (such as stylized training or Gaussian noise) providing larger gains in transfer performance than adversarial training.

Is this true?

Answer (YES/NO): NO